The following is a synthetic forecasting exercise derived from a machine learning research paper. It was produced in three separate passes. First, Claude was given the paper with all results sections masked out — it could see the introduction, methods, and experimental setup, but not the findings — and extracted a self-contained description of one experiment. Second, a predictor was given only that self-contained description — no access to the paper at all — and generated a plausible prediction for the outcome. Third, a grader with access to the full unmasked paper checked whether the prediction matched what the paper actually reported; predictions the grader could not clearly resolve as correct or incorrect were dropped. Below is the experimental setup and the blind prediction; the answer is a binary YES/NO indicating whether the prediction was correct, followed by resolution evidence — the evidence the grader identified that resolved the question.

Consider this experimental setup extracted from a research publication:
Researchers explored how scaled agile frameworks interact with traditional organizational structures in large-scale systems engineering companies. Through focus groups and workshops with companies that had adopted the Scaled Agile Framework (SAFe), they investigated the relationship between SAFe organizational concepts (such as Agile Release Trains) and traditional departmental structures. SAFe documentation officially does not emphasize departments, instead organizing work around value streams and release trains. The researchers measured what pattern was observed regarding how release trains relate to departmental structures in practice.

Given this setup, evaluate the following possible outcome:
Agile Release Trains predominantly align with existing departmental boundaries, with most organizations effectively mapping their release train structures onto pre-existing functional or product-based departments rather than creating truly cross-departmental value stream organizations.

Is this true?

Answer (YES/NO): NO